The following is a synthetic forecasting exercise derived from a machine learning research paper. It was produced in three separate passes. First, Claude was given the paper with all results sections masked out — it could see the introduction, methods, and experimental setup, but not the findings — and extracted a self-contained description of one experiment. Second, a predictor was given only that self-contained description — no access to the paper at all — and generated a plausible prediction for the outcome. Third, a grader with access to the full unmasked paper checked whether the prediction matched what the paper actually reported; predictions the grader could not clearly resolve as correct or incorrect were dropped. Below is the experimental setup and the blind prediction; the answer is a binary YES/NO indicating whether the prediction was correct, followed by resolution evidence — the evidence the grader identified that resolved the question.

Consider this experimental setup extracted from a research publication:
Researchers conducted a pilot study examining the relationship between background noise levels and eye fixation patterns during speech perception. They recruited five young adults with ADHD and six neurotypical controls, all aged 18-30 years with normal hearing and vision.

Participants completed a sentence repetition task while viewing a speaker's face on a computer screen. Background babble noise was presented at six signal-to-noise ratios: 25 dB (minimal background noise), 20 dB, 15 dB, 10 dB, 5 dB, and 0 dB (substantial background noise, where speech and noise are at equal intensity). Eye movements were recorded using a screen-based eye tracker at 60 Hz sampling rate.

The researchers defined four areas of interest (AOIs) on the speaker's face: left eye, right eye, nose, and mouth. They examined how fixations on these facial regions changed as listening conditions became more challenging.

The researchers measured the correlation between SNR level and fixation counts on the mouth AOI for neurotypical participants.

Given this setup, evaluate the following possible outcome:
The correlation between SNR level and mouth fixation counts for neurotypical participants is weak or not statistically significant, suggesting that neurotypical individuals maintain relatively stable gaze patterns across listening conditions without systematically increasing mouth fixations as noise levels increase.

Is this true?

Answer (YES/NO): NO